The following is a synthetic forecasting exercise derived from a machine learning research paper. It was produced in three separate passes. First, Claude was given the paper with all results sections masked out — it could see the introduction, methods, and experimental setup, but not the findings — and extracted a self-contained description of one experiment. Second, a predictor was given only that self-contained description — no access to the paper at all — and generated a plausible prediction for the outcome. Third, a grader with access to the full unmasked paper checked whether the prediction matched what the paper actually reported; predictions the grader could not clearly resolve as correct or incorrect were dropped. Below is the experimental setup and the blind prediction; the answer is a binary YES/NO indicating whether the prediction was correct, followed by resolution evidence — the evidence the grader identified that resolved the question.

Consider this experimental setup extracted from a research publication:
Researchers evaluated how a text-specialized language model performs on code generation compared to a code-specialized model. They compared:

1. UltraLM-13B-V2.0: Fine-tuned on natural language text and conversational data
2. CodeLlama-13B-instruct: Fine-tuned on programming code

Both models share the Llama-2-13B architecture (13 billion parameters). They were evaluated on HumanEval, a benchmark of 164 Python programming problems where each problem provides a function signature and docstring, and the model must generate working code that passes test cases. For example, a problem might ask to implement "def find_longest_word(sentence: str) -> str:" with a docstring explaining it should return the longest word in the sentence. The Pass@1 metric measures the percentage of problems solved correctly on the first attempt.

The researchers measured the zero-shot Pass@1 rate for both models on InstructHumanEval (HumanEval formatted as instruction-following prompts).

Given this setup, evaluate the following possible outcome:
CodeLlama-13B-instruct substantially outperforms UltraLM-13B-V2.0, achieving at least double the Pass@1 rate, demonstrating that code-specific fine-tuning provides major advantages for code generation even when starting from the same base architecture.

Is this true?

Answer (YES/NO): NO